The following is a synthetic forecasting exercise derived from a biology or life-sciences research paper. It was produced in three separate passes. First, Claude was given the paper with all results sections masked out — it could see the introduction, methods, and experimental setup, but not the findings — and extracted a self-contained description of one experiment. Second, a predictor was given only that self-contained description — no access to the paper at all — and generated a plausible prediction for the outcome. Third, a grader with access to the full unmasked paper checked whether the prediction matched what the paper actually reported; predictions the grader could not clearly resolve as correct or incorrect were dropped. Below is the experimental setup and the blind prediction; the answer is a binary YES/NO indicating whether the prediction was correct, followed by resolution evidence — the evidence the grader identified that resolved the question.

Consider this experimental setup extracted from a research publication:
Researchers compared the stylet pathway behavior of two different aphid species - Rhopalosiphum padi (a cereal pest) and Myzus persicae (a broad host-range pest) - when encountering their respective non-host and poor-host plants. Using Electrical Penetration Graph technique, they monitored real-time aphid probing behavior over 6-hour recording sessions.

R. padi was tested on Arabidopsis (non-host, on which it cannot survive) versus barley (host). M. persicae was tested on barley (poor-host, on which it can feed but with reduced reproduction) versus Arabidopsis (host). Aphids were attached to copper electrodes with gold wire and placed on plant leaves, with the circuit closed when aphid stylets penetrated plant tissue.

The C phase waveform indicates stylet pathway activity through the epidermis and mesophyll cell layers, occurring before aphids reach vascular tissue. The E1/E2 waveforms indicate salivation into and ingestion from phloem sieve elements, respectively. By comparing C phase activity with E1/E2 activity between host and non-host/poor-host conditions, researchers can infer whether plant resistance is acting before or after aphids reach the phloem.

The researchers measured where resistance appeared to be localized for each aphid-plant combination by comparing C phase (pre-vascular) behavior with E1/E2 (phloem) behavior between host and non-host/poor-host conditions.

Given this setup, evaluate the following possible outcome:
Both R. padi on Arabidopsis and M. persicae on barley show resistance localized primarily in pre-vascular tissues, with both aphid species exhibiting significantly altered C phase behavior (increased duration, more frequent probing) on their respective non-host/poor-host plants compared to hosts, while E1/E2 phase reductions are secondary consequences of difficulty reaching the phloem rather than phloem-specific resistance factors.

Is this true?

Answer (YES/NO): NO